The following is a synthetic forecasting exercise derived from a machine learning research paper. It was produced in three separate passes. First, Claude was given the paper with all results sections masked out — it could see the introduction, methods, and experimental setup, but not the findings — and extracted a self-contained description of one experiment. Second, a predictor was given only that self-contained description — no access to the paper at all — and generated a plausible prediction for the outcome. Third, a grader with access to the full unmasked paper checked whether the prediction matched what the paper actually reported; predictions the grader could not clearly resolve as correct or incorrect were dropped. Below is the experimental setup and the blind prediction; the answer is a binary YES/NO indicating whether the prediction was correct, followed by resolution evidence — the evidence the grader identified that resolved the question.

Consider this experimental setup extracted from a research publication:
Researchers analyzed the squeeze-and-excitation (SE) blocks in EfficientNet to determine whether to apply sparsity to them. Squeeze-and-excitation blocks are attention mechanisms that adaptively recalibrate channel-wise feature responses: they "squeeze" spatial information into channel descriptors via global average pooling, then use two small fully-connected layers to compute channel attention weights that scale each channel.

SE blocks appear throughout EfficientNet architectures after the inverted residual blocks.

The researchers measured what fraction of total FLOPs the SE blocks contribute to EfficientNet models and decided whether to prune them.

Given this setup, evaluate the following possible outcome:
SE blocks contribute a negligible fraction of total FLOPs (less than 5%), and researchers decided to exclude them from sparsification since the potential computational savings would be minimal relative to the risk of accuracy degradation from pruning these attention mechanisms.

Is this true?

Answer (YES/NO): NO